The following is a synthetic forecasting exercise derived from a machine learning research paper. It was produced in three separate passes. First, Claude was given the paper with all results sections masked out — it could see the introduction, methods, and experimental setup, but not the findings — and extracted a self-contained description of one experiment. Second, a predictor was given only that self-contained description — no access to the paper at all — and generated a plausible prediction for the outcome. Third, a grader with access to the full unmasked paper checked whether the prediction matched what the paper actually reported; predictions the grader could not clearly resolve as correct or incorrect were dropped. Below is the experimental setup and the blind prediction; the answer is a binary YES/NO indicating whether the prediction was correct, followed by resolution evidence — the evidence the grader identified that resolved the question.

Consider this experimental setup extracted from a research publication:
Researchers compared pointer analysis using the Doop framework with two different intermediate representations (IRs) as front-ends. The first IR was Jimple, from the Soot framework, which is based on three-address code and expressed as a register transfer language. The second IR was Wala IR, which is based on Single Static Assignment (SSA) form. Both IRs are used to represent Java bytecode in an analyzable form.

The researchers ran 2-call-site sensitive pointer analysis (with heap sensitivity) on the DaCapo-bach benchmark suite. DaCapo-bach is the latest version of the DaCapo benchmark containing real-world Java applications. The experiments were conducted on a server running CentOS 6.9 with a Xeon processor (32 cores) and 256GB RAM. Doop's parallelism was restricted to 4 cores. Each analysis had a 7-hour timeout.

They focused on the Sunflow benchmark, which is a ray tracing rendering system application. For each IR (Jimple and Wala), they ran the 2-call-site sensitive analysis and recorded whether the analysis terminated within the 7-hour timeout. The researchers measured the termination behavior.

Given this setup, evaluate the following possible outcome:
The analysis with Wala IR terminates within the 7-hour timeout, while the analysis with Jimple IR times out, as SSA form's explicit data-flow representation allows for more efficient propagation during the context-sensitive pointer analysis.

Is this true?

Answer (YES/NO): NO